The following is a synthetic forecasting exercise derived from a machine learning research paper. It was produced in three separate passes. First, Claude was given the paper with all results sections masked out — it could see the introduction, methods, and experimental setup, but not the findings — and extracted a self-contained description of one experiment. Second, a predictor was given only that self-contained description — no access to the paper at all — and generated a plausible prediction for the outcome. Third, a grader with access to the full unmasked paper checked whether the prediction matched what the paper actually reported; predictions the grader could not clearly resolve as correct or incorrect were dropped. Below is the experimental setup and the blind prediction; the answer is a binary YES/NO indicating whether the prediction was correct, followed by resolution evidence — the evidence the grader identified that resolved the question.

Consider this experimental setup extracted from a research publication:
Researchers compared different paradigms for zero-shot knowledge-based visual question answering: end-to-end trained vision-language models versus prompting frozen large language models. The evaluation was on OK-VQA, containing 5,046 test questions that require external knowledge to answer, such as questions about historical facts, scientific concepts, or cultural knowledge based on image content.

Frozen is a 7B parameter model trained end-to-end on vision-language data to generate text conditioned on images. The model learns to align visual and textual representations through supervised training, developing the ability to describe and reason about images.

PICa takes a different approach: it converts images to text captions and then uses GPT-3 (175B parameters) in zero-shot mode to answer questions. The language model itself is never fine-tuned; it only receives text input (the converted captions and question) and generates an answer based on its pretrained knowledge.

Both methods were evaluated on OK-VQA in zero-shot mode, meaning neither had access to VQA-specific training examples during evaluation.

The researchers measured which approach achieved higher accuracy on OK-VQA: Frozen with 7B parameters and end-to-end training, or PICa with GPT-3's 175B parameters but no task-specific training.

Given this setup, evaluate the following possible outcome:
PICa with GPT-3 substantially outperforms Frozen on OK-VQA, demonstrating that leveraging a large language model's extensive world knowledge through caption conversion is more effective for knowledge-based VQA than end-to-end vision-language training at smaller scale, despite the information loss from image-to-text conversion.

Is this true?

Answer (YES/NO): YES